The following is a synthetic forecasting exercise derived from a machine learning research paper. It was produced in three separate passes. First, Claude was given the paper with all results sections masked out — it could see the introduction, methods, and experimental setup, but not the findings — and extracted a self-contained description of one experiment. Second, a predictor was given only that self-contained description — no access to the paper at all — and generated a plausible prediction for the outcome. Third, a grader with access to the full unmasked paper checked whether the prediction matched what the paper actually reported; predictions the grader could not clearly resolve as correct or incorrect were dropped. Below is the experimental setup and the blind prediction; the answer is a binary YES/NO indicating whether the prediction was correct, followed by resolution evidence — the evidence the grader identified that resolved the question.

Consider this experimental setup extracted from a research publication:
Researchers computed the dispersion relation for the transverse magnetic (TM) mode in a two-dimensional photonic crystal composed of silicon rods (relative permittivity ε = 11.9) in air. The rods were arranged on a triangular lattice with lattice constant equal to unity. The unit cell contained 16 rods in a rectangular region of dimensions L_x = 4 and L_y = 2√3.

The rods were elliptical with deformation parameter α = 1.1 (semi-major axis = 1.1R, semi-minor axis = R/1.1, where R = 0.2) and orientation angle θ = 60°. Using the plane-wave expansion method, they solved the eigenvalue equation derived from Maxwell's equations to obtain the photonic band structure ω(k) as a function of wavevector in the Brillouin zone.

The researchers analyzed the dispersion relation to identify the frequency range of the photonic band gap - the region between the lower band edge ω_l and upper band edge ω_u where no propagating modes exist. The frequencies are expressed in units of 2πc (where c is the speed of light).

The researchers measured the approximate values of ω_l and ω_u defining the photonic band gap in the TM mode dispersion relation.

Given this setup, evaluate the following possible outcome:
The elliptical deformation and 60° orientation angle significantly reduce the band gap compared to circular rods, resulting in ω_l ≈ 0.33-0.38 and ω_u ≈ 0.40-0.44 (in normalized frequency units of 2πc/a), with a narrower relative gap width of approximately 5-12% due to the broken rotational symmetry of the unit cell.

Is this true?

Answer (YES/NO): NO